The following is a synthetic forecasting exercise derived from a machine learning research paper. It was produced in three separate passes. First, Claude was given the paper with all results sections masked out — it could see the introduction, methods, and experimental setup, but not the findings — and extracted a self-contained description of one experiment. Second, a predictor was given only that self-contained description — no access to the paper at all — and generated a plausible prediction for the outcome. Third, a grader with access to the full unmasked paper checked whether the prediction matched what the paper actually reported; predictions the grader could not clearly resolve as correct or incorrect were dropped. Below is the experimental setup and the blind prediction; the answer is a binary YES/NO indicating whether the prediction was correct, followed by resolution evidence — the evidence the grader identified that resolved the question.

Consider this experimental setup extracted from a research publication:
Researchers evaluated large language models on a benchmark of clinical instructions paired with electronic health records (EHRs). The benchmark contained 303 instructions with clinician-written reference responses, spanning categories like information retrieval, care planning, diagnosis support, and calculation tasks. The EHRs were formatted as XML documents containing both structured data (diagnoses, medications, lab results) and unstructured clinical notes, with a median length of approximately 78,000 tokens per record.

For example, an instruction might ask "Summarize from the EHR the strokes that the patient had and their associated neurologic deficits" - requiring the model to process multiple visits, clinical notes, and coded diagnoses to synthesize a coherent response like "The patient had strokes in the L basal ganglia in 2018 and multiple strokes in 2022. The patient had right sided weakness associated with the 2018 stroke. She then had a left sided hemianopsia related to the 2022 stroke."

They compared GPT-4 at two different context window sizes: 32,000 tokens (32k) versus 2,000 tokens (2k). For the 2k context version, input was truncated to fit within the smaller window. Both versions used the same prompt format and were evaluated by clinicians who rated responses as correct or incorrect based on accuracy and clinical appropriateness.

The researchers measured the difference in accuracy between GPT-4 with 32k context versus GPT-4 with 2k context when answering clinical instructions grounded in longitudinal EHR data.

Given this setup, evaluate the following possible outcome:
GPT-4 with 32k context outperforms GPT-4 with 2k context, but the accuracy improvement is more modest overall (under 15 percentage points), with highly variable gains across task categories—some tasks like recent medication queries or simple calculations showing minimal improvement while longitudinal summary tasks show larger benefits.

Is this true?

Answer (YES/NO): NO